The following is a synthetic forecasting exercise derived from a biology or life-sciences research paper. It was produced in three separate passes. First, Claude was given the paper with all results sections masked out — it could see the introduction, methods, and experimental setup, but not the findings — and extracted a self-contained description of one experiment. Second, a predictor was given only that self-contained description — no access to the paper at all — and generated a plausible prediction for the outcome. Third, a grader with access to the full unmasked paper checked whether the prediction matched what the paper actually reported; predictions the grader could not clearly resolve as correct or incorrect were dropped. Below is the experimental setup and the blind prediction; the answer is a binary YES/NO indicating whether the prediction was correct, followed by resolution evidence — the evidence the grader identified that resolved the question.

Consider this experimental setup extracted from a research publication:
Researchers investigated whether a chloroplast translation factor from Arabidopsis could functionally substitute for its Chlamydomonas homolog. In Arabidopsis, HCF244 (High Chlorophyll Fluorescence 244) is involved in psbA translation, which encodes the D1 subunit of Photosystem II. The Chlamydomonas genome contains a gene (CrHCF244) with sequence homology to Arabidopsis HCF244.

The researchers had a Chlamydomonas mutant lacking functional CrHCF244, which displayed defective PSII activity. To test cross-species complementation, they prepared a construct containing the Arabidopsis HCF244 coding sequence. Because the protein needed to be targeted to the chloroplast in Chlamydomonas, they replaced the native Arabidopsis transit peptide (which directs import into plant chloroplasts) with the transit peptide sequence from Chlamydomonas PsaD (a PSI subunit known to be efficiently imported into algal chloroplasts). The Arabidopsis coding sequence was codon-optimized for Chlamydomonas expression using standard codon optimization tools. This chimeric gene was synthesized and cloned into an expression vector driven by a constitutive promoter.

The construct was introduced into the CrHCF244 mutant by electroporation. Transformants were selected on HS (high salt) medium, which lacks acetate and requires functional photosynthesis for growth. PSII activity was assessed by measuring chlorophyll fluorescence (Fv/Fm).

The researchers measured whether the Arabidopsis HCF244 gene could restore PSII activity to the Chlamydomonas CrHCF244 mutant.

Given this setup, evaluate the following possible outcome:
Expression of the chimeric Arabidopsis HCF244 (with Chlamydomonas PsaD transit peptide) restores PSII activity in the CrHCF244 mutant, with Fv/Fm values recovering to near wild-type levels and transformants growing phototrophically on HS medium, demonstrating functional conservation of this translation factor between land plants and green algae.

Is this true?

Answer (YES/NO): NO